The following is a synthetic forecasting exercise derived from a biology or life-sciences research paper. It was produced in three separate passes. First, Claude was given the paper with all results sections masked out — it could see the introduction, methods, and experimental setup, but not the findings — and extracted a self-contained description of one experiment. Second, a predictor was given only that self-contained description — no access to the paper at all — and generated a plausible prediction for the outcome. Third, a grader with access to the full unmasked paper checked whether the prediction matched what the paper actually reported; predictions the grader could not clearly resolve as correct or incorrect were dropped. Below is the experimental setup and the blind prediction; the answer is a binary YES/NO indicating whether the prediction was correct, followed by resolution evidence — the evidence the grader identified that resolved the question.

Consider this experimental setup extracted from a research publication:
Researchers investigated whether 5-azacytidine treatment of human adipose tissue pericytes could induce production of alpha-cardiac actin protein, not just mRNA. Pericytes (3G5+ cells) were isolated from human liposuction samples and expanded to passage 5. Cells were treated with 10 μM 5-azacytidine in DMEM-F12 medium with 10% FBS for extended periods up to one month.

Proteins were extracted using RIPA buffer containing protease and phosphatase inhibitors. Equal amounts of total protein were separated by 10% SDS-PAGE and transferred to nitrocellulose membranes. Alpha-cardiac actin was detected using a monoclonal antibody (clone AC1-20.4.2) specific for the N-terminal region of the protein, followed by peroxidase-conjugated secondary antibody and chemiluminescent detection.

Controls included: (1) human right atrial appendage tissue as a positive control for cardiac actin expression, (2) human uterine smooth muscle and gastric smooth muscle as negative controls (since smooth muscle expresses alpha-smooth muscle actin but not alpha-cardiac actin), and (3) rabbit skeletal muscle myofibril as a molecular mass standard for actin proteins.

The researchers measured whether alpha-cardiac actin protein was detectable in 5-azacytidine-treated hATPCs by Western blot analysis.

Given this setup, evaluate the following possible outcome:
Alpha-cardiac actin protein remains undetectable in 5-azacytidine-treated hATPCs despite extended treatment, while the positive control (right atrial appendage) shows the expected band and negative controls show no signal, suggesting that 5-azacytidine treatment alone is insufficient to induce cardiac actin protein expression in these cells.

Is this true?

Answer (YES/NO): NO